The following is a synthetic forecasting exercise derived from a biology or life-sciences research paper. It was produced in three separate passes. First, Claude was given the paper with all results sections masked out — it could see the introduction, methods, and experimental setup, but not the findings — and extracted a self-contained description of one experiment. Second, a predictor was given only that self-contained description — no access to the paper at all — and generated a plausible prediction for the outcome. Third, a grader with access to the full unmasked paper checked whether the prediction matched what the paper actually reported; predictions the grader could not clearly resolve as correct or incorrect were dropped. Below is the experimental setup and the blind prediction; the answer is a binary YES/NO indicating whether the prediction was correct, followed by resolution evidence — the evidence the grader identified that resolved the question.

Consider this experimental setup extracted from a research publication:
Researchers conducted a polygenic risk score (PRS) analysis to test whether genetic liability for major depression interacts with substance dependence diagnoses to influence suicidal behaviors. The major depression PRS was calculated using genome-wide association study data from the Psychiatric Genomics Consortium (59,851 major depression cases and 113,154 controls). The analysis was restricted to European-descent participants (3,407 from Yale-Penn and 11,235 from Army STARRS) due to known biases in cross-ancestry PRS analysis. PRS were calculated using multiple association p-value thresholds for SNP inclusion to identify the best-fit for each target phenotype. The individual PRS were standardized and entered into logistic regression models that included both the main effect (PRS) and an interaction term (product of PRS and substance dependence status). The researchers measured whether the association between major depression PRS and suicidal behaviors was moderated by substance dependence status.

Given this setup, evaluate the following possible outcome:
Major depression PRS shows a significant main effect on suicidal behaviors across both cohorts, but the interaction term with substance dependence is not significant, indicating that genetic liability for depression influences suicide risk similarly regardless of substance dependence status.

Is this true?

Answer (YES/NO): YES